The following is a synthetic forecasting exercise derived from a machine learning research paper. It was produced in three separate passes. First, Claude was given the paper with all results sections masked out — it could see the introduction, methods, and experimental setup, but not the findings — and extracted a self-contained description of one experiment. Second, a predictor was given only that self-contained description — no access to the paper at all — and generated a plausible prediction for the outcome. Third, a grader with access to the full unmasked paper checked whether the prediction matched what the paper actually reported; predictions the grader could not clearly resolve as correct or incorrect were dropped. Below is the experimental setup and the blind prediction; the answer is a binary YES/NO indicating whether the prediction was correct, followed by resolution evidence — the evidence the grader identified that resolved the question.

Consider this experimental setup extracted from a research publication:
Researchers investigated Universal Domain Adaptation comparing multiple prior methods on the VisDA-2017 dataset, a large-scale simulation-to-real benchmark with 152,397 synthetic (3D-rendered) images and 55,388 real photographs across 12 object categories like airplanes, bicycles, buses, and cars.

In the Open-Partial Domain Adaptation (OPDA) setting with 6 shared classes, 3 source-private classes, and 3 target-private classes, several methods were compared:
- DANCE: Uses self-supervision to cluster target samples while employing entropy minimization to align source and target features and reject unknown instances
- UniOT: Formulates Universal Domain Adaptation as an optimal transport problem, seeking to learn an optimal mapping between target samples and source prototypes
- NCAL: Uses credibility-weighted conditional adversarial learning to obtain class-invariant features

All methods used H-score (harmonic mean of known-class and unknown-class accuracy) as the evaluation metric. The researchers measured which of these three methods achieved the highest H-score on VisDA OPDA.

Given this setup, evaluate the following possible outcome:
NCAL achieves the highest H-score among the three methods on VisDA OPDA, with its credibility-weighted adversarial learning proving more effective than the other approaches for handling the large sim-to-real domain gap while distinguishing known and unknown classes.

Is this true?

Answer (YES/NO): YES